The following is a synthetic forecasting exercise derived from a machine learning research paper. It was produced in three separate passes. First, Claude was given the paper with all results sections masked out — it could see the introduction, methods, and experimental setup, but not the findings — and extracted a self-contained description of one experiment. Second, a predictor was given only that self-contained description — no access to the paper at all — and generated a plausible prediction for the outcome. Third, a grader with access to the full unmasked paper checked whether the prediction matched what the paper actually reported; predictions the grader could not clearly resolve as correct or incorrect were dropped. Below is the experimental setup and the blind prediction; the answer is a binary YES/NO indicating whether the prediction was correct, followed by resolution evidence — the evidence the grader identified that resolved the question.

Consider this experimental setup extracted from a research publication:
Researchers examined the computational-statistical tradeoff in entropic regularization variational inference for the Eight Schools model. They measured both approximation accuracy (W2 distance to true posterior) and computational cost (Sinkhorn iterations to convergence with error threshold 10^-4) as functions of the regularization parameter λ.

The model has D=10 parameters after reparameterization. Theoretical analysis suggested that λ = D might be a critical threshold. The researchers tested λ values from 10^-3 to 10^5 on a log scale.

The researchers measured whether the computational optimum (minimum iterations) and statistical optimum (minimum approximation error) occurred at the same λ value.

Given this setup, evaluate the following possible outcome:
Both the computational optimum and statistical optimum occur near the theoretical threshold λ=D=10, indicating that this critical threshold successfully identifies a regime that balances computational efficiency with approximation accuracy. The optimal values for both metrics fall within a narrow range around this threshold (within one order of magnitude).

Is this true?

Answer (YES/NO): NO